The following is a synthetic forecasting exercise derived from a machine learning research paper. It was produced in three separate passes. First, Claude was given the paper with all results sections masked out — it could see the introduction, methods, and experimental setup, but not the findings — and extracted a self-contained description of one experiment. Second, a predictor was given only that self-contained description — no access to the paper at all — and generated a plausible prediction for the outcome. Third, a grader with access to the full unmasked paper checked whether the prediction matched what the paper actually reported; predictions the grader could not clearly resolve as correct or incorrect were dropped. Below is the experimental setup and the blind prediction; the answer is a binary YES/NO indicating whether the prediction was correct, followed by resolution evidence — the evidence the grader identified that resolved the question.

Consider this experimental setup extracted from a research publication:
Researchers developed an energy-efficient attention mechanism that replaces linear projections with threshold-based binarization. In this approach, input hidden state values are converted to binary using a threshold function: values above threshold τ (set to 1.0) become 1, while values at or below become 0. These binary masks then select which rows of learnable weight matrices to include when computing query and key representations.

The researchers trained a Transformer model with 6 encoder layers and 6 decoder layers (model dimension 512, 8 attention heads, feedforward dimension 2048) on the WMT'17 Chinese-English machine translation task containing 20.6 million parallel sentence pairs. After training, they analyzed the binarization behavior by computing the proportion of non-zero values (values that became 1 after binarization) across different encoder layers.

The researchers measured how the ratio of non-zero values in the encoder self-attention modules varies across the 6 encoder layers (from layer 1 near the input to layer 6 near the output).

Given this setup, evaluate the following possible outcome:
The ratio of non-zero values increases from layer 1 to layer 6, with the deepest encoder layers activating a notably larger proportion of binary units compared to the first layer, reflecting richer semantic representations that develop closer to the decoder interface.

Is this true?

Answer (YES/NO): YES